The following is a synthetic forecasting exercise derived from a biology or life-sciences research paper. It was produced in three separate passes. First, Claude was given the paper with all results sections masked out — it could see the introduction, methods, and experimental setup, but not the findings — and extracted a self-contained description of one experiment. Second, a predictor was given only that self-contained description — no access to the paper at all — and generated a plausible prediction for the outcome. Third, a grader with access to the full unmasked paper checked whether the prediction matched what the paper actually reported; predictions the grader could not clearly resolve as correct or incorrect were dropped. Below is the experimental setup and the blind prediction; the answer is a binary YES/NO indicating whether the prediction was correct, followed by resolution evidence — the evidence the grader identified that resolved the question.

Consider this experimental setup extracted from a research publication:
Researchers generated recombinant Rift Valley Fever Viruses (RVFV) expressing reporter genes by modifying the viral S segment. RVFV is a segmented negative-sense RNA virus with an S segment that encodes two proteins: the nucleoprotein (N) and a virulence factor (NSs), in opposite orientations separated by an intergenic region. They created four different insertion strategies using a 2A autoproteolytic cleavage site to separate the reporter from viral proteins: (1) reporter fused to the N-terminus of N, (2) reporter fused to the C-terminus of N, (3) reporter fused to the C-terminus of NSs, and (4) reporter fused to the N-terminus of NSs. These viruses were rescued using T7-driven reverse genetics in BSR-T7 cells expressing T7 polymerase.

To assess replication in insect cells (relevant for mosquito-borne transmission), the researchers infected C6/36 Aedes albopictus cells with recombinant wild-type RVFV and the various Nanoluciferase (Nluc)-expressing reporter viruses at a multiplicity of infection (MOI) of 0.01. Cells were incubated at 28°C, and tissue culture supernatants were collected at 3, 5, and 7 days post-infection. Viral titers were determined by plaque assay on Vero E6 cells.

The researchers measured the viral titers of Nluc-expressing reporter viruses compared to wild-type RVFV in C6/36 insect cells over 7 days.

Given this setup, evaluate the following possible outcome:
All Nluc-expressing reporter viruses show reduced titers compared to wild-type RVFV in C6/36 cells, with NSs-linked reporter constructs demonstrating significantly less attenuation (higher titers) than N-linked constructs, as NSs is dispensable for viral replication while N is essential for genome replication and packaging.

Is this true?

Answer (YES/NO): YES